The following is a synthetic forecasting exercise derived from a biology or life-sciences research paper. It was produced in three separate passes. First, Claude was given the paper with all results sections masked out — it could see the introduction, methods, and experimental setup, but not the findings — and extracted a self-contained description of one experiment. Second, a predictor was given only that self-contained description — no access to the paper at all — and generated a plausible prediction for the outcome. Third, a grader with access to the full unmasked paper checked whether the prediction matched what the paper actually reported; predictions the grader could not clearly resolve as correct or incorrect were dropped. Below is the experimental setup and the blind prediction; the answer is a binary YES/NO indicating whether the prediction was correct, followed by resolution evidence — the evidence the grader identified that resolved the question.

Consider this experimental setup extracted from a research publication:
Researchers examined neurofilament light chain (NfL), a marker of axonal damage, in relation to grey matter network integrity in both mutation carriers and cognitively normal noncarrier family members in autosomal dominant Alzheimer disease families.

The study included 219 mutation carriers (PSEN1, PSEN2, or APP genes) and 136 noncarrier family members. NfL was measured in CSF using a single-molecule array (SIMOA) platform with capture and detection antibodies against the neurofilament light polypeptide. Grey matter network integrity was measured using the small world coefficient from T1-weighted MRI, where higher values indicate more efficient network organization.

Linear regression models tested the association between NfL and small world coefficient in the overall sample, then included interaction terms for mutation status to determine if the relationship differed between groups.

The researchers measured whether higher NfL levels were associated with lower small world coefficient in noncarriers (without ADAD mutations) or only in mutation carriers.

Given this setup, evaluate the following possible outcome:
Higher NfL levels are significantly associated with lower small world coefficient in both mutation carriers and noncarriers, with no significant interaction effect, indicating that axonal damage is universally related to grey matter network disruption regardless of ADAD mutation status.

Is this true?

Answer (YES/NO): NO